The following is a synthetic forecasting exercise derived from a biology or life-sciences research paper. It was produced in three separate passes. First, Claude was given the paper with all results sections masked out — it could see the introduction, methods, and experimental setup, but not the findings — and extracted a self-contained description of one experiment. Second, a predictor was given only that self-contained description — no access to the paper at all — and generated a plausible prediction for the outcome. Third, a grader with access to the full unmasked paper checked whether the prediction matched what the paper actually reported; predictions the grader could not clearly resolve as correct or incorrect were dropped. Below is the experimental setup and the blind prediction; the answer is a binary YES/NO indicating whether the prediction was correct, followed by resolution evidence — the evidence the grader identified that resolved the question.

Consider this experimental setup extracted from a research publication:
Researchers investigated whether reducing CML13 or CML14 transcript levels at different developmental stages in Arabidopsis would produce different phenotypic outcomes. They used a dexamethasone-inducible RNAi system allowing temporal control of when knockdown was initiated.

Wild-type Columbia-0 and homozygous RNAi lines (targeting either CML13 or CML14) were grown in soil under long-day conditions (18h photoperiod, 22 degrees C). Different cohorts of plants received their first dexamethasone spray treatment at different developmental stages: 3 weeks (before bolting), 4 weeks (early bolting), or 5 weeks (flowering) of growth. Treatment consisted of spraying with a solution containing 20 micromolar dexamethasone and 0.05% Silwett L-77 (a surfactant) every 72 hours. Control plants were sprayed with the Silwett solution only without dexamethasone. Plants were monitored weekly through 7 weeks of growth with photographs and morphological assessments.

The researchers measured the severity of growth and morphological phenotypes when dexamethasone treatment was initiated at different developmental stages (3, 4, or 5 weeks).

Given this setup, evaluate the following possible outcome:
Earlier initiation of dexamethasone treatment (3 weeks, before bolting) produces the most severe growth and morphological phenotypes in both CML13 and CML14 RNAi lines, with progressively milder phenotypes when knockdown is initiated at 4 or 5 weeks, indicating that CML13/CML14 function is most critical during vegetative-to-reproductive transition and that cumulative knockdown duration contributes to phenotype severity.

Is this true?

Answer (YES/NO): YES